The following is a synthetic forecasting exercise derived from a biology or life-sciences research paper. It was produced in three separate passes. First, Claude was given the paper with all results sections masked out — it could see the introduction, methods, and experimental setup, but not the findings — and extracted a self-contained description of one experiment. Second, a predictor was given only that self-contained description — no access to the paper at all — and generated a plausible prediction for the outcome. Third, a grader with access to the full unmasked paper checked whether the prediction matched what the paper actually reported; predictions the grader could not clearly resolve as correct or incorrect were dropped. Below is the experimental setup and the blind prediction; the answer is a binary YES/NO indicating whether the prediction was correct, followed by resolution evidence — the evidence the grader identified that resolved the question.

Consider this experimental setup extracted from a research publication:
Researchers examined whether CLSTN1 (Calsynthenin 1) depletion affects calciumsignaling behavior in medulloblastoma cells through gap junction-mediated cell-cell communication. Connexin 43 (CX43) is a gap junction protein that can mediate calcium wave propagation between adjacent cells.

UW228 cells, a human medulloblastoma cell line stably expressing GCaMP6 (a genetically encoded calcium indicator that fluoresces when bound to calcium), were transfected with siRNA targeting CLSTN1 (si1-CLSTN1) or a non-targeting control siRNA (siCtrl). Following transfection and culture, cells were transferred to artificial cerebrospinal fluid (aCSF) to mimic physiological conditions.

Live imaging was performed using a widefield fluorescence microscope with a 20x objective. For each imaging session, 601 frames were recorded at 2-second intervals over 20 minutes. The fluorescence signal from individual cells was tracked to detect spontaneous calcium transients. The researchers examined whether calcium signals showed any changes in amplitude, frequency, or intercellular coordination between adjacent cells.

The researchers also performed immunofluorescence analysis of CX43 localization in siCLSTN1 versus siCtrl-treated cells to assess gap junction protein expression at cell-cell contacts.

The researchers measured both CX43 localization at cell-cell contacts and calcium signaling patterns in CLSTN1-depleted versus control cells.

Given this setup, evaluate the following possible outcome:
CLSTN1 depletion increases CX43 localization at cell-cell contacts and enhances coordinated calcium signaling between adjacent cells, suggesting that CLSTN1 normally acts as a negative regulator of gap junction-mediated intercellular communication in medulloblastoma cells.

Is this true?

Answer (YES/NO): NO